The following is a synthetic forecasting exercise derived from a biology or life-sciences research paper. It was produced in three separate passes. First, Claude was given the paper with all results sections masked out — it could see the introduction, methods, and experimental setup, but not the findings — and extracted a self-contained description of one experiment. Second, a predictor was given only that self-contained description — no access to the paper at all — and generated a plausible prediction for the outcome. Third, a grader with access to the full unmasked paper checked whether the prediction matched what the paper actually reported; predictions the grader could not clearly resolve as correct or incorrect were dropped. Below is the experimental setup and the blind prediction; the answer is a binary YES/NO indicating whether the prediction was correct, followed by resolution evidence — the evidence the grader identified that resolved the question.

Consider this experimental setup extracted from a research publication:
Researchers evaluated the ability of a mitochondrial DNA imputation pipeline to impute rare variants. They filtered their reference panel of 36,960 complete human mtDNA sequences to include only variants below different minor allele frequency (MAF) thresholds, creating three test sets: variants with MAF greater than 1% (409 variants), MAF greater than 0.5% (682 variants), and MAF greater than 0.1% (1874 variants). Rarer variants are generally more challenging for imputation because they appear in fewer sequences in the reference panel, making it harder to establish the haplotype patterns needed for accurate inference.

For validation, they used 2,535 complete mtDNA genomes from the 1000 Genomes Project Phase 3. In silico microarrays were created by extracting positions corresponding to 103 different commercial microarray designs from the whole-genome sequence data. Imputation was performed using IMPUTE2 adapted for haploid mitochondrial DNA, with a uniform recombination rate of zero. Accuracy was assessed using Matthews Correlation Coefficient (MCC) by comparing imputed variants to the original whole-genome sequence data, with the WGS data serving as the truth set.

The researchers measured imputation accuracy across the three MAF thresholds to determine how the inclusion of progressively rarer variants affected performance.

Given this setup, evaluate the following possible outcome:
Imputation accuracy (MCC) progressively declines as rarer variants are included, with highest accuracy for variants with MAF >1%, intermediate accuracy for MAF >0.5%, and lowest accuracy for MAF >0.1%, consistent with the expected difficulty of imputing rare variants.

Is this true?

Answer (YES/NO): NO